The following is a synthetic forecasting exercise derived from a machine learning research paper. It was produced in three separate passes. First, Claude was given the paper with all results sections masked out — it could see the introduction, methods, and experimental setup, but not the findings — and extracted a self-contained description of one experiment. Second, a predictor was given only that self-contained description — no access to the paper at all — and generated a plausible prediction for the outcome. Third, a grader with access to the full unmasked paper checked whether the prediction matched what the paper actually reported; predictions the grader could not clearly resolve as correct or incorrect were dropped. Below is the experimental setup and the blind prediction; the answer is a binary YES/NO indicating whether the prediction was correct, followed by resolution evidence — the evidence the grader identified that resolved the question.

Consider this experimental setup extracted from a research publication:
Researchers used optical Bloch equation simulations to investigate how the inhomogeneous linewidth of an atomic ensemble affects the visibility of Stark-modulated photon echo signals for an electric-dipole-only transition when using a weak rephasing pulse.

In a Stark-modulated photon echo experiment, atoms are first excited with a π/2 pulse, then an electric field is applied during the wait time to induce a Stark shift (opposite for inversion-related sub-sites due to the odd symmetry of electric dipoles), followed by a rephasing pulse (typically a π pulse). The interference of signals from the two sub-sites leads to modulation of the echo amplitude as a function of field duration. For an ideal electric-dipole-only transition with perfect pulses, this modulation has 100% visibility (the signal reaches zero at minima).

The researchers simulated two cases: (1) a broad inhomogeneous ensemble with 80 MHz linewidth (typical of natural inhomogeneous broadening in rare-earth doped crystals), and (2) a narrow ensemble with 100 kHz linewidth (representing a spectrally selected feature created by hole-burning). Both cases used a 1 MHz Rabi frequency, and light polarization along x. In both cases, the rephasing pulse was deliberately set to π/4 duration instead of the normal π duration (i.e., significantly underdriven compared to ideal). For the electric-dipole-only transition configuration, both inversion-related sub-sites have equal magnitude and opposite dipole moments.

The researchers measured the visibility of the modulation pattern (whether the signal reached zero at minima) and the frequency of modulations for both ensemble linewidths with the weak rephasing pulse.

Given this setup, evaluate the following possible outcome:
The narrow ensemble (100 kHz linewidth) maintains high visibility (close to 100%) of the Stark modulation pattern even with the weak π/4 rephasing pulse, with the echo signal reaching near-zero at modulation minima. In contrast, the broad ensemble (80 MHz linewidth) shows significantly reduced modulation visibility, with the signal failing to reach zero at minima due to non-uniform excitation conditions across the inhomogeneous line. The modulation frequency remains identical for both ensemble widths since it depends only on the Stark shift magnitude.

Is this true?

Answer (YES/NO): NO